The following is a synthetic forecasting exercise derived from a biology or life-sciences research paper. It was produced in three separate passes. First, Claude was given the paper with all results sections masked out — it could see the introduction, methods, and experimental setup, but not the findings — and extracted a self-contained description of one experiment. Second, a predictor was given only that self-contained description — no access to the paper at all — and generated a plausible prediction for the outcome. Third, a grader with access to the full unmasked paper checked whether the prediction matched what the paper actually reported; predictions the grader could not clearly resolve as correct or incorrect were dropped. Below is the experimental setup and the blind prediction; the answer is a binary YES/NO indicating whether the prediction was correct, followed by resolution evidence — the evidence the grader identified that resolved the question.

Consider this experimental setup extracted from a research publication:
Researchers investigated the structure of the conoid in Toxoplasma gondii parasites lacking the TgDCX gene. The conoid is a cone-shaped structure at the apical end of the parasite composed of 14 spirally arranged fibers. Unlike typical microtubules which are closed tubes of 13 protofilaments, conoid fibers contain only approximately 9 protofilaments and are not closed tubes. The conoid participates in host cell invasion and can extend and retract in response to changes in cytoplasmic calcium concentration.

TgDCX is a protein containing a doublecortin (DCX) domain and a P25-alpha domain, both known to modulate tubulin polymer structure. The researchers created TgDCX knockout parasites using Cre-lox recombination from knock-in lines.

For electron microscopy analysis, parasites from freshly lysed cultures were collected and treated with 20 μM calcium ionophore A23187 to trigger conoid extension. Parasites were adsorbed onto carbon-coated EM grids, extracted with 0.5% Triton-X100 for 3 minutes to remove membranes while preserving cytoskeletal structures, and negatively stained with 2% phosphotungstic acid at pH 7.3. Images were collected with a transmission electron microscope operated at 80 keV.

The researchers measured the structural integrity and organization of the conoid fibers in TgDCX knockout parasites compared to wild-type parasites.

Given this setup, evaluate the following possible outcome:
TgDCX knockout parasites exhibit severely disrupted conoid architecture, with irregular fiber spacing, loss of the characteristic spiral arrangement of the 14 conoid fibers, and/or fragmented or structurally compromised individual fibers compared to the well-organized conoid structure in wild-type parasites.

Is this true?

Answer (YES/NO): YES